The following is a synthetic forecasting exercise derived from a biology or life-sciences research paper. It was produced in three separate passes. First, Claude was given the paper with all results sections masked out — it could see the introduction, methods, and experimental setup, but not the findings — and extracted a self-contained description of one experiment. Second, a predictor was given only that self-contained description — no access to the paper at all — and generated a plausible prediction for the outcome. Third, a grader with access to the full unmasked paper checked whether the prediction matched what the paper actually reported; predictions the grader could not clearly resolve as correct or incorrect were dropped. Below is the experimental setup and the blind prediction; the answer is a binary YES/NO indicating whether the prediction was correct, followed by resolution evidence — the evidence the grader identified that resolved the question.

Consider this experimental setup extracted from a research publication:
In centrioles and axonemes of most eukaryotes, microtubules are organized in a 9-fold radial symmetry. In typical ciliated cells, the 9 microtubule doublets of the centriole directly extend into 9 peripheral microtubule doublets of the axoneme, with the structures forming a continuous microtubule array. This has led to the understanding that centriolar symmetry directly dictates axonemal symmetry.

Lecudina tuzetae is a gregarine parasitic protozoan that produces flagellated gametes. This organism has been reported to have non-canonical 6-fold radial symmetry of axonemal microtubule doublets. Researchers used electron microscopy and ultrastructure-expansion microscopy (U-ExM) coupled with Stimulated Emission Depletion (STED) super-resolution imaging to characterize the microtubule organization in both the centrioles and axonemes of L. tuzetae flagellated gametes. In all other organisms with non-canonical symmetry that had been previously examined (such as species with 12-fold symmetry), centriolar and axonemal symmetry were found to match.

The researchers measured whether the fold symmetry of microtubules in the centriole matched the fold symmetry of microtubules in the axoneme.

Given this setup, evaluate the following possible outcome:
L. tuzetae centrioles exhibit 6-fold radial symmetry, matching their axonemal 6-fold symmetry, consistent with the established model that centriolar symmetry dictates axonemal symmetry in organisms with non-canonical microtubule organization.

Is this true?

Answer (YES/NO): NO